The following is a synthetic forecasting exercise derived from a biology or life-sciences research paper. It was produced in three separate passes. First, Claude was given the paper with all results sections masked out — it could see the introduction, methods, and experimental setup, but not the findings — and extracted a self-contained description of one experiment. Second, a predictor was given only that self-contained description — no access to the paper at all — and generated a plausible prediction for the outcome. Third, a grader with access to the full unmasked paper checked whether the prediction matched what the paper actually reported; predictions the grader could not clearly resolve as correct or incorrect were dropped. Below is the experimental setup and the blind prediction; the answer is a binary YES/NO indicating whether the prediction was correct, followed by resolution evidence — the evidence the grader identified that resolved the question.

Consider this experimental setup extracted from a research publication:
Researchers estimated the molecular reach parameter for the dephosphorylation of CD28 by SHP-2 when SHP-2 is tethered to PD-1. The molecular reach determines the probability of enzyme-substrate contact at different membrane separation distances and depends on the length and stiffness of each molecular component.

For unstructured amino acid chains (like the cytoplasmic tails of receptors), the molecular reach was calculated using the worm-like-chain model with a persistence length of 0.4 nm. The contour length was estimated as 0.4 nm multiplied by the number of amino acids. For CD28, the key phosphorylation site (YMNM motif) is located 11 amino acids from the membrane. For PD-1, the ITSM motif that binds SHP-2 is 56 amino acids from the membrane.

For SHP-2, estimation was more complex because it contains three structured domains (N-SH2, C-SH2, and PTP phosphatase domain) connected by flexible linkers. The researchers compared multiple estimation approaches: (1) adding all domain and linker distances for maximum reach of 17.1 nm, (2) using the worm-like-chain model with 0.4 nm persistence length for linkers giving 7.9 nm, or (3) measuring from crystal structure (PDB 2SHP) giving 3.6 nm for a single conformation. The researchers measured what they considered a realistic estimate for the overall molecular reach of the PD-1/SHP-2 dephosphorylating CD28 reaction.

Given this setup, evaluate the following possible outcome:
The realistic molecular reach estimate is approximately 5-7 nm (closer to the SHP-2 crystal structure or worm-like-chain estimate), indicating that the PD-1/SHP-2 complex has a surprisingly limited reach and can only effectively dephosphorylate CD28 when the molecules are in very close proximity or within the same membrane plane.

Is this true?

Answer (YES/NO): NO